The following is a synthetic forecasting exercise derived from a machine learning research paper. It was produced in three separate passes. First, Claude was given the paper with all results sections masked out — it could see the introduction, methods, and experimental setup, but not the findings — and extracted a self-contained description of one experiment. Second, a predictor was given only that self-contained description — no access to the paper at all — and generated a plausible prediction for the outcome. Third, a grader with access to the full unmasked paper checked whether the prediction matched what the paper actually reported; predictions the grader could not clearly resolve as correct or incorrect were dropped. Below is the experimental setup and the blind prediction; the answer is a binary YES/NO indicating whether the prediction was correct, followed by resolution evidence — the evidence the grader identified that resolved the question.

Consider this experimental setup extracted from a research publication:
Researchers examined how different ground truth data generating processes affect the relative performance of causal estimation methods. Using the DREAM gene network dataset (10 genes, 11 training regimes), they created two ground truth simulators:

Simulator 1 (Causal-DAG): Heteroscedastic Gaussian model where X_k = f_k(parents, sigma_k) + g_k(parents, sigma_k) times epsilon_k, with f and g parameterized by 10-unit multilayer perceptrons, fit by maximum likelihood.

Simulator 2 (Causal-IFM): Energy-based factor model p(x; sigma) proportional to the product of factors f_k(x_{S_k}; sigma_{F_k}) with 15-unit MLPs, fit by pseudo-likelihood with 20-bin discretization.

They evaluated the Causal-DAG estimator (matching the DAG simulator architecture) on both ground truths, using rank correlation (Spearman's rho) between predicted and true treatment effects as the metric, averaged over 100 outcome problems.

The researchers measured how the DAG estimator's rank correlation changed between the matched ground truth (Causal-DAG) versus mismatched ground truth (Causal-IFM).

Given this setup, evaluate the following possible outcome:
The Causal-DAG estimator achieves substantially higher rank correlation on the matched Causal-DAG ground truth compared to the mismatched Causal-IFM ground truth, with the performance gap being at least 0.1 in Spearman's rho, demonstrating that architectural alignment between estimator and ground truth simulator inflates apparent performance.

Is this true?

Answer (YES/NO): YES